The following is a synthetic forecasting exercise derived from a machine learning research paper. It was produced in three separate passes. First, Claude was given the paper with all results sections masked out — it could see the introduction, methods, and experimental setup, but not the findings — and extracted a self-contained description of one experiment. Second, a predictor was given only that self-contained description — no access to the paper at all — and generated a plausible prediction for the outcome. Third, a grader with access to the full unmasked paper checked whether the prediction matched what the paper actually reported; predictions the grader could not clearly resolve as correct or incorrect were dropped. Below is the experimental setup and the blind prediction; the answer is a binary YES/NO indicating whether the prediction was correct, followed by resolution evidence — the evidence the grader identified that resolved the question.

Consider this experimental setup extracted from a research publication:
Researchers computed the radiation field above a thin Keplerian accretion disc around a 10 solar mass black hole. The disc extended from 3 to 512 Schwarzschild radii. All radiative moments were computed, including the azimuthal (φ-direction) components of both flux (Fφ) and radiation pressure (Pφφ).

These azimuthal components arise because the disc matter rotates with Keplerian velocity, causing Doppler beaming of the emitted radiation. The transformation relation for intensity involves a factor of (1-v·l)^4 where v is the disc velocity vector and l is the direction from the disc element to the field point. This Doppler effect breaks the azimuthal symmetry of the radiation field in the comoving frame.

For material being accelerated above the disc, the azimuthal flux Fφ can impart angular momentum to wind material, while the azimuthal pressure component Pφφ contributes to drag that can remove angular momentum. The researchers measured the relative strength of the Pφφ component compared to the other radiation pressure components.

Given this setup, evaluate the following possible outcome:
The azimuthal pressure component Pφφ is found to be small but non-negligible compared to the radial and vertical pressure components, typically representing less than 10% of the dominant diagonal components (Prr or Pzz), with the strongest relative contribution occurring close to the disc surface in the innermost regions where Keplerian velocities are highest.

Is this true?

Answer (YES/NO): NO